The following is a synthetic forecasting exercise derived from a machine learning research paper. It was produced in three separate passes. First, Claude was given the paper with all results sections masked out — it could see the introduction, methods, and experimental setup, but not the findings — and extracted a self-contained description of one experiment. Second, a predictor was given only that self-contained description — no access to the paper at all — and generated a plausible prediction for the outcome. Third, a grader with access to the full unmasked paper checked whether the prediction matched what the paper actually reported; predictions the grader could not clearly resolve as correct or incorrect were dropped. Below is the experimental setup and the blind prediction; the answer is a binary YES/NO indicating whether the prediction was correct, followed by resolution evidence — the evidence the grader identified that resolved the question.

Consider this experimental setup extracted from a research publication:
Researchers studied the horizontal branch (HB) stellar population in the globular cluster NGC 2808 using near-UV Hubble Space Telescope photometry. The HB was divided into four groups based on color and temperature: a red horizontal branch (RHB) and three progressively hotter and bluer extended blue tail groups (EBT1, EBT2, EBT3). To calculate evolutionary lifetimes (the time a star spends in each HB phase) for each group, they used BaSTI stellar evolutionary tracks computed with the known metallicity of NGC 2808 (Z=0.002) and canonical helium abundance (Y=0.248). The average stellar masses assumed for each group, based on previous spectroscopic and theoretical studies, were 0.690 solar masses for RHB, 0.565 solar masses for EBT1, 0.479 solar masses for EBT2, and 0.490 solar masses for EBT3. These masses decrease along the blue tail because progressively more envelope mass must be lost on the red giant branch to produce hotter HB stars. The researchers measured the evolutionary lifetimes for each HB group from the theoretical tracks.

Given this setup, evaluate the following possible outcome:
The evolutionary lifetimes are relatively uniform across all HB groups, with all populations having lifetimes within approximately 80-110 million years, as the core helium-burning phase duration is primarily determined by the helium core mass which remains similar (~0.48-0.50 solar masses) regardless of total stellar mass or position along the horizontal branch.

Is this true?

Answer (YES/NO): NO